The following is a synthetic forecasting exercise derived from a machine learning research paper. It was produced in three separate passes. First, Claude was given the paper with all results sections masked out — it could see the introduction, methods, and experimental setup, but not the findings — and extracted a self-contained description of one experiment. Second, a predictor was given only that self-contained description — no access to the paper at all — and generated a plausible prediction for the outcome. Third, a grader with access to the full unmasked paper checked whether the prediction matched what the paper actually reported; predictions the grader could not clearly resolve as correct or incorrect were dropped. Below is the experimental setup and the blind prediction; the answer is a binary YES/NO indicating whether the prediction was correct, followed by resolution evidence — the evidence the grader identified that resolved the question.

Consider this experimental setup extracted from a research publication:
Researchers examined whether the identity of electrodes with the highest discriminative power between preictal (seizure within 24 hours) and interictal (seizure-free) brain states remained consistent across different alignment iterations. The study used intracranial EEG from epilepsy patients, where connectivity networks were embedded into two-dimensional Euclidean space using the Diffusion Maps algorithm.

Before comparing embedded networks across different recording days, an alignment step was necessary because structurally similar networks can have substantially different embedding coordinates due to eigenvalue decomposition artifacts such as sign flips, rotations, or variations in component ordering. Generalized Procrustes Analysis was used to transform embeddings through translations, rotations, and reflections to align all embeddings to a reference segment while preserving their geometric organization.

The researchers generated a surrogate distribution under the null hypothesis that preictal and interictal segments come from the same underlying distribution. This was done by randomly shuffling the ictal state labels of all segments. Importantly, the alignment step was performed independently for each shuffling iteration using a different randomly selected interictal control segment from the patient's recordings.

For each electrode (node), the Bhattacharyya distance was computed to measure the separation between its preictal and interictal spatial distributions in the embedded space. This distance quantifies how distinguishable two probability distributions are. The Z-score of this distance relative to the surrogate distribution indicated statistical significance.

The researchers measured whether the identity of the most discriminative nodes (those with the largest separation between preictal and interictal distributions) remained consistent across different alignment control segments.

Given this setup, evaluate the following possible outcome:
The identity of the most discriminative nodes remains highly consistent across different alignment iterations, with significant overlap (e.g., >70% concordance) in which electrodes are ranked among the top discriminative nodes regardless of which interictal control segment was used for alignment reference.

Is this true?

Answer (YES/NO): YES